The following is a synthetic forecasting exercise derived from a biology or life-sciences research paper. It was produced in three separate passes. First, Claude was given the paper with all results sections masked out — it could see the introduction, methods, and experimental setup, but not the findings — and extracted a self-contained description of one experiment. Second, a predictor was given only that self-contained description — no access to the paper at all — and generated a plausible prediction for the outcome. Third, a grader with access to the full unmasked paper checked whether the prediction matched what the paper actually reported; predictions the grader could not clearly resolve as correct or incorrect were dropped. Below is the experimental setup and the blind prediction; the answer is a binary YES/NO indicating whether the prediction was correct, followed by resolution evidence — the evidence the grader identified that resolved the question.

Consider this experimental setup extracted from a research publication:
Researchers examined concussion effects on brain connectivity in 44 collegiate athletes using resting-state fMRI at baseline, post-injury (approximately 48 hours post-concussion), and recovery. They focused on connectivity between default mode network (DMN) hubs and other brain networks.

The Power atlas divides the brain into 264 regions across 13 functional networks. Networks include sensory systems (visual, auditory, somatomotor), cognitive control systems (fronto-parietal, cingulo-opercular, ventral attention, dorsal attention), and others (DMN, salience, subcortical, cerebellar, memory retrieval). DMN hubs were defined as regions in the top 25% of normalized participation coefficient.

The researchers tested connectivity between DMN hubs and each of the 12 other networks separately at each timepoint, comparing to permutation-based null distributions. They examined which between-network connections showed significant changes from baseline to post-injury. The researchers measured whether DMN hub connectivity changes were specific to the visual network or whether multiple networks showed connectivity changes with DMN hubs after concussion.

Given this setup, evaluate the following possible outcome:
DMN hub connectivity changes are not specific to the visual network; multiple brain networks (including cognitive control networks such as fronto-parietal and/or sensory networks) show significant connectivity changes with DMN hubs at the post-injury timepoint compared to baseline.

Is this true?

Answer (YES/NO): YES